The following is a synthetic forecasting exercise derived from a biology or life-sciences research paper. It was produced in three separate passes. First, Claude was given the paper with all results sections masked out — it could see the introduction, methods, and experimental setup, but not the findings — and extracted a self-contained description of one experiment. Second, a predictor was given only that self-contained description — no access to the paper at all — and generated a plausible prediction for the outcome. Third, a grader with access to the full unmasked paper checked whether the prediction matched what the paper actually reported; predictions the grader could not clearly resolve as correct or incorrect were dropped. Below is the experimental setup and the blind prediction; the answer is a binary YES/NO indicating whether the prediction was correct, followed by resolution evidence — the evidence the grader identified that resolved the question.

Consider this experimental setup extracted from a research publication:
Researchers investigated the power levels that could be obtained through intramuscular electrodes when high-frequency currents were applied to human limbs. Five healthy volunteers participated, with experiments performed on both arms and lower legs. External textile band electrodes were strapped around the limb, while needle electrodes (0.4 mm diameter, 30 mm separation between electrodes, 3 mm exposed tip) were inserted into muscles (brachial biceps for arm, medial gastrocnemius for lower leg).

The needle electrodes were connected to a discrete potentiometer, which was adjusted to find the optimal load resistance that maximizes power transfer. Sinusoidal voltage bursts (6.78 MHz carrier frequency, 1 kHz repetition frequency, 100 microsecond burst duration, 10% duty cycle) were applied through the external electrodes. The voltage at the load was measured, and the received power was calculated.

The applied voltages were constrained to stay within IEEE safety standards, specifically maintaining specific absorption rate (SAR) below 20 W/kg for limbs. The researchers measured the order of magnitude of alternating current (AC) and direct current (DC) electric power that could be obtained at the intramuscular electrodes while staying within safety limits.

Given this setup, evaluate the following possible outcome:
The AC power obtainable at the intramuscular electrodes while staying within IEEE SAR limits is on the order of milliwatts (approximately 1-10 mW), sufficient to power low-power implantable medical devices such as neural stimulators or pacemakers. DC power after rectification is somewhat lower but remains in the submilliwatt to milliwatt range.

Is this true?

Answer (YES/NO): YES